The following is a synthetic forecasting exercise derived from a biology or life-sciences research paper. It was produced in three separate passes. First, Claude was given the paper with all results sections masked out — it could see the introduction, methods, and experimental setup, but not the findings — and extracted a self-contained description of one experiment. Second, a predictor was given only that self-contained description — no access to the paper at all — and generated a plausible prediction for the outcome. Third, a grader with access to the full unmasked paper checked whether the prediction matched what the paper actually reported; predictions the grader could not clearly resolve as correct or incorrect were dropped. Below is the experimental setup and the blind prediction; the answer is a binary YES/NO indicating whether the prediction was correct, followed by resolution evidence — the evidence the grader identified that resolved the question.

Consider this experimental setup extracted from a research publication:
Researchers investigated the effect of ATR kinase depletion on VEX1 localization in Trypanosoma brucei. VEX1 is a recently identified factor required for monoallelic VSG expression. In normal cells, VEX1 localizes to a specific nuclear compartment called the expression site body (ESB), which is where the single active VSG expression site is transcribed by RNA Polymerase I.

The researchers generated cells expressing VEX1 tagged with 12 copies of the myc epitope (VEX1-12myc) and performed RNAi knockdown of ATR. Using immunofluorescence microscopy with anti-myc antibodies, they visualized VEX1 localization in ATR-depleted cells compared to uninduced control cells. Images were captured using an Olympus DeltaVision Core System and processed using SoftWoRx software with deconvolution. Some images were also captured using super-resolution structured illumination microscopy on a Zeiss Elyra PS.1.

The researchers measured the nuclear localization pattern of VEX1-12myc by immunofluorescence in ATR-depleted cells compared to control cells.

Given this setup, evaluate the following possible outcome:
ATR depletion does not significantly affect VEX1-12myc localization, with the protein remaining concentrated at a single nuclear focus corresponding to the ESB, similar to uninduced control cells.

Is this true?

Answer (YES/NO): NO